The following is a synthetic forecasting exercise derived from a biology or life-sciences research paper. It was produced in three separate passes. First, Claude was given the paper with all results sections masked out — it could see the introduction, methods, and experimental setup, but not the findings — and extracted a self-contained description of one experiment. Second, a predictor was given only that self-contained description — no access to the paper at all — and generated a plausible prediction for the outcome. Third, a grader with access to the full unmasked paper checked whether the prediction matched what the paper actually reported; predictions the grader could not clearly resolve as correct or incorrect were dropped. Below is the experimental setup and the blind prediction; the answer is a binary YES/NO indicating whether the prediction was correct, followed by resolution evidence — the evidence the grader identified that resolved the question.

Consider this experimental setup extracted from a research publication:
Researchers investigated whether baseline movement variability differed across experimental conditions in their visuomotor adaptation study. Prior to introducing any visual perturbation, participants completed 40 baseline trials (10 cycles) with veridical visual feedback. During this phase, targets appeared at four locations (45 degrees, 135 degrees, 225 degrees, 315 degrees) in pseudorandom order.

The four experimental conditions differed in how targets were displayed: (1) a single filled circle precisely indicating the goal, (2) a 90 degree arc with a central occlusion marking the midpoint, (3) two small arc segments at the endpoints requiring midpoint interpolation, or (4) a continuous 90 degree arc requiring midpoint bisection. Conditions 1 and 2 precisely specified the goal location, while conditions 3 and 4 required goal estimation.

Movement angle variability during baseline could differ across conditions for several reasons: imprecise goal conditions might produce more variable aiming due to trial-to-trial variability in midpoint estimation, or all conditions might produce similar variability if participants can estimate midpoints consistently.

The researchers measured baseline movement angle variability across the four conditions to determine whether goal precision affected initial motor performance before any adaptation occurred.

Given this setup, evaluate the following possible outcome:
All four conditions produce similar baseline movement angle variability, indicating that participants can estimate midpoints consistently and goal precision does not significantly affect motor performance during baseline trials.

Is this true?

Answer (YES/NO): YES